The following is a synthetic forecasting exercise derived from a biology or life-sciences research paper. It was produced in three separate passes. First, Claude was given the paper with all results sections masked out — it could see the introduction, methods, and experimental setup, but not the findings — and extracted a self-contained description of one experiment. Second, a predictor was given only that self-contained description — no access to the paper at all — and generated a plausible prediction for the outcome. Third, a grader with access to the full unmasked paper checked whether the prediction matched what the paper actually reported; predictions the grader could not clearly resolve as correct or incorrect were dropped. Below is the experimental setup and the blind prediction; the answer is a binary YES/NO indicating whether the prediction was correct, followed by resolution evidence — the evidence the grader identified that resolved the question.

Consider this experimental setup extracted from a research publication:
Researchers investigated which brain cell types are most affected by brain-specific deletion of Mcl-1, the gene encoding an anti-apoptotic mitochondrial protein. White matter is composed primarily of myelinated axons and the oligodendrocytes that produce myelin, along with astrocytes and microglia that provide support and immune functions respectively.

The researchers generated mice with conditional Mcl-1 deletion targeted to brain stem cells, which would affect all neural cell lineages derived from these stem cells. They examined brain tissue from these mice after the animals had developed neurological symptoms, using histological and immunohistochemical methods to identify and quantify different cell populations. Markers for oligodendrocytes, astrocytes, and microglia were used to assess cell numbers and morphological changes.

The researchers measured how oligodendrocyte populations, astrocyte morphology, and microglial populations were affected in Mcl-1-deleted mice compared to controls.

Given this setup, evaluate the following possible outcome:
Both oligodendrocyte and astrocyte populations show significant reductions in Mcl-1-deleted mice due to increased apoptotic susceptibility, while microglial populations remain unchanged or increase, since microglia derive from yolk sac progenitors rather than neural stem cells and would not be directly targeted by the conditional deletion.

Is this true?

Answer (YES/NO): NO